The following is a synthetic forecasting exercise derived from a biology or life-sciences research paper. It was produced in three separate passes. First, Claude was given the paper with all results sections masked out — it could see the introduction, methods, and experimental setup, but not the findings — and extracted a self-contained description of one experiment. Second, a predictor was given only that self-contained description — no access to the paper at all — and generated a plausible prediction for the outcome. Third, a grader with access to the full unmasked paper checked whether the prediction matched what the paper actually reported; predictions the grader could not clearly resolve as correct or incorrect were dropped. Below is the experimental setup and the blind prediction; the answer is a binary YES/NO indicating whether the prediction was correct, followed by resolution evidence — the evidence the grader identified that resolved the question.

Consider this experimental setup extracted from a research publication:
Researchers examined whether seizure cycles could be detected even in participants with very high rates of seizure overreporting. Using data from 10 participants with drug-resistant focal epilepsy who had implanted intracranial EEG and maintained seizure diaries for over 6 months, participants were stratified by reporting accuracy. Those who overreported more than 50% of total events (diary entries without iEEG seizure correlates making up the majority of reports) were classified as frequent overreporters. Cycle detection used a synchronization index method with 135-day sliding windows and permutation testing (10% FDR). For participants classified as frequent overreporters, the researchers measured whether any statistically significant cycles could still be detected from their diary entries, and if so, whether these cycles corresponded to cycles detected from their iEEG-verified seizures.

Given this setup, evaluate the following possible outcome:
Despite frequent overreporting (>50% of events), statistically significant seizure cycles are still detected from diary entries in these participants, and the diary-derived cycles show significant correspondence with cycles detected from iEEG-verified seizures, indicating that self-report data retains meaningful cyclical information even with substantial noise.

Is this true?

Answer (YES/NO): NO